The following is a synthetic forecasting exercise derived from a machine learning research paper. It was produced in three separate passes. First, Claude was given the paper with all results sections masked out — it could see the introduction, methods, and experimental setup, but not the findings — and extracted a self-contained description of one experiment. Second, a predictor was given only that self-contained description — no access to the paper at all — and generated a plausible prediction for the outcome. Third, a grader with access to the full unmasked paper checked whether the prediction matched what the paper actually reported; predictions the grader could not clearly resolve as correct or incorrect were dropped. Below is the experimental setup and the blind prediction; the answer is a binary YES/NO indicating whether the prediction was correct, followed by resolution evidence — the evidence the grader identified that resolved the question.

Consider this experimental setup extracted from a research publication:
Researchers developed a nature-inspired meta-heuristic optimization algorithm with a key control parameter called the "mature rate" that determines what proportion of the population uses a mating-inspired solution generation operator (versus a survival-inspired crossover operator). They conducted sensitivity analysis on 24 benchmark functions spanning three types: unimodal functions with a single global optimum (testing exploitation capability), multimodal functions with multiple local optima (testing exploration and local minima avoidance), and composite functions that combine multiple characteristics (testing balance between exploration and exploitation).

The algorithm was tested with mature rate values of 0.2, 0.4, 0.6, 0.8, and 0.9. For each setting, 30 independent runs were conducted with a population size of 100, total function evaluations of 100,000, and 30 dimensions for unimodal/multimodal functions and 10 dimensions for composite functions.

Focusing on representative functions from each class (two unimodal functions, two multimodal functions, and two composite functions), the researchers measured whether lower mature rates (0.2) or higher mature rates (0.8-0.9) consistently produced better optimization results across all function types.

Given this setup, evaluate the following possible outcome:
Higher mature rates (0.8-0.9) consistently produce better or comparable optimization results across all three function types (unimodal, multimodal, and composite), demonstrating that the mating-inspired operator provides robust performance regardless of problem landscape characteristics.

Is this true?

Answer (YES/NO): NO